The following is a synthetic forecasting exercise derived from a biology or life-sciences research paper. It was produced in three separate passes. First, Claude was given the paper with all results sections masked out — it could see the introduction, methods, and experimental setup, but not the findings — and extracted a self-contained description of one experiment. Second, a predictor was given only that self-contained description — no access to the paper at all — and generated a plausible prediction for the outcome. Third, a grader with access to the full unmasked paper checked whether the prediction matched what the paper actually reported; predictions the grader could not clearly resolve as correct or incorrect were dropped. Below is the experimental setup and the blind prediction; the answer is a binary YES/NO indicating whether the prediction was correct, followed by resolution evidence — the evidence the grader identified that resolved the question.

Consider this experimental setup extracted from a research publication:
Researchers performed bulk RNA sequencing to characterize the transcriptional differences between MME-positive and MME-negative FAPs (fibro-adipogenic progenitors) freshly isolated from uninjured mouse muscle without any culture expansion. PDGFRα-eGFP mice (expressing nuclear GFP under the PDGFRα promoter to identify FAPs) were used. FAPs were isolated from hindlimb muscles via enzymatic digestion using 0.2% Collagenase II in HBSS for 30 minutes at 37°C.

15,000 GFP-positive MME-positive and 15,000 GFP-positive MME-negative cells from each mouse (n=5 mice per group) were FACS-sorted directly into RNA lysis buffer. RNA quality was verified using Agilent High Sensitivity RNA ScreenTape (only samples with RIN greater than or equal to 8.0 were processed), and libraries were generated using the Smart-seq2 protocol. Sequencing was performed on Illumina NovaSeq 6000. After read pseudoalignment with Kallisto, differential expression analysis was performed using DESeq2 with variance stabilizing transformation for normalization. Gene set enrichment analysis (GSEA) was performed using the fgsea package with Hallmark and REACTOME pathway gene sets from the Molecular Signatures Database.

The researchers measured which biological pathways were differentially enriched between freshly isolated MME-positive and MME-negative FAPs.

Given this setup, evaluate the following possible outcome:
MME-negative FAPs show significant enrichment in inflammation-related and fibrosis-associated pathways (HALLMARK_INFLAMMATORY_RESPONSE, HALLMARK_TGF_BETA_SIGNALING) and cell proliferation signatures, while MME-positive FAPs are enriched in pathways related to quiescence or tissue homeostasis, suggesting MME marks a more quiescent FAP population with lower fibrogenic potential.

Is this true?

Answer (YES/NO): NO